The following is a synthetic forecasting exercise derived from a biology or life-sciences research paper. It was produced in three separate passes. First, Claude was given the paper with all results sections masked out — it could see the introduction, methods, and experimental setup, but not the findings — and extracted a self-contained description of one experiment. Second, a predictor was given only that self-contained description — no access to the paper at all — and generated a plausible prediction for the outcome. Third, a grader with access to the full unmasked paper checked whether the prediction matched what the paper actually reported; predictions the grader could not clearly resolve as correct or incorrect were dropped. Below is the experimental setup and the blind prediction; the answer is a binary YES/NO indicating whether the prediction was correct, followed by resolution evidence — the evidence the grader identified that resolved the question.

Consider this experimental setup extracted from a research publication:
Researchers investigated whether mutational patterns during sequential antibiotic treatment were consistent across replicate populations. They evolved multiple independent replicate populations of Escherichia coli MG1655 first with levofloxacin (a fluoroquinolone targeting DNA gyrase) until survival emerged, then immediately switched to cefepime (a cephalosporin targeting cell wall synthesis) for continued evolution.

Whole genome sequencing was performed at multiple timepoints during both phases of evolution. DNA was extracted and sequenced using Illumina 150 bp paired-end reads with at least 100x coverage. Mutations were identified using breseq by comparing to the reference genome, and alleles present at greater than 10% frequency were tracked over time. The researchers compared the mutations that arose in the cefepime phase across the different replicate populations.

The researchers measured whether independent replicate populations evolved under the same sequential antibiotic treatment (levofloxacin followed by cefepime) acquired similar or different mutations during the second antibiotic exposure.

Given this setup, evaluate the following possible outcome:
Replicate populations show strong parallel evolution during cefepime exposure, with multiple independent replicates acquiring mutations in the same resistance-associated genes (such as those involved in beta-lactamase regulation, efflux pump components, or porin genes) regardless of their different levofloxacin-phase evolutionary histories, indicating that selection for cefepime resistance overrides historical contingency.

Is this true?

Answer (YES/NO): NO